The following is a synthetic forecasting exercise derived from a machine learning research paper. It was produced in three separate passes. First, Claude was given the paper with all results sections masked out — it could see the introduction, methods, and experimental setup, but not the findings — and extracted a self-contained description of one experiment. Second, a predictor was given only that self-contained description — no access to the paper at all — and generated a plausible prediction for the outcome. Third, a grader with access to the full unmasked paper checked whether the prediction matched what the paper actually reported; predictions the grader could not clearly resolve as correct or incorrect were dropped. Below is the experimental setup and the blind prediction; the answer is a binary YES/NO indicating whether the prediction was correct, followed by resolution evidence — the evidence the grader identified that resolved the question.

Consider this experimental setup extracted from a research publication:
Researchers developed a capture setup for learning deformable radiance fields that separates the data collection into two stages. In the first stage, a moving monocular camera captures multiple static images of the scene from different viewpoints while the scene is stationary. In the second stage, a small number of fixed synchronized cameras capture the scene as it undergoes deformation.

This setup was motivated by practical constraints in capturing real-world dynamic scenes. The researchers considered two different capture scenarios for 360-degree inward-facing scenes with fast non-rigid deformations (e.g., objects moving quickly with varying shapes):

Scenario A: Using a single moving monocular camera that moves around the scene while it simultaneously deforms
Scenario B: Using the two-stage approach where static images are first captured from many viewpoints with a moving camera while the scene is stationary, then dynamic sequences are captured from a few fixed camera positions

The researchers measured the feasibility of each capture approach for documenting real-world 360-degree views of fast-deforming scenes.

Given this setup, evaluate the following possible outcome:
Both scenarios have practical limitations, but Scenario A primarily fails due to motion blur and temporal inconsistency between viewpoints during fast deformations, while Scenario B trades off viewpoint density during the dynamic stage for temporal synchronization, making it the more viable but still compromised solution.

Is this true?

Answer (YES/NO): NO